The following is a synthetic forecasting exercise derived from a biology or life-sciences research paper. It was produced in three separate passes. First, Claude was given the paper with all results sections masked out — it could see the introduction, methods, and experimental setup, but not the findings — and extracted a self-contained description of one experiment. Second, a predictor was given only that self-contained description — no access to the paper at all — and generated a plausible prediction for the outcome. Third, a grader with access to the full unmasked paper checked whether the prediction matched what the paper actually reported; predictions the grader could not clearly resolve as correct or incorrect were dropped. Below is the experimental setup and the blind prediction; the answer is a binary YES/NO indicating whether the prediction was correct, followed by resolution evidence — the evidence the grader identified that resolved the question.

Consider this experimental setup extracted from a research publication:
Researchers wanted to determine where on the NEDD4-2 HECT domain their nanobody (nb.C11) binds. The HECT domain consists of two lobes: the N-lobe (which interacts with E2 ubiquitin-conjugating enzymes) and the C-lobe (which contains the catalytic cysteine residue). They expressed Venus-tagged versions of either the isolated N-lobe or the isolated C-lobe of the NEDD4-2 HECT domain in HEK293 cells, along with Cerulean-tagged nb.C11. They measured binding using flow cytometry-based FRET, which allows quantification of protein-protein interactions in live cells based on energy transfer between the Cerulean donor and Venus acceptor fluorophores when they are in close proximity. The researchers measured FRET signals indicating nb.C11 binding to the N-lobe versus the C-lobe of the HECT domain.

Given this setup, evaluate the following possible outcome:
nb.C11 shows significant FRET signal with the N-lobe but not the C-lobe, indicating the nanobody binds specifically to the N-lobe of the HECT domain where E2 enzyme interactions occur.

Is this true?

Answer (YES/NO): YES